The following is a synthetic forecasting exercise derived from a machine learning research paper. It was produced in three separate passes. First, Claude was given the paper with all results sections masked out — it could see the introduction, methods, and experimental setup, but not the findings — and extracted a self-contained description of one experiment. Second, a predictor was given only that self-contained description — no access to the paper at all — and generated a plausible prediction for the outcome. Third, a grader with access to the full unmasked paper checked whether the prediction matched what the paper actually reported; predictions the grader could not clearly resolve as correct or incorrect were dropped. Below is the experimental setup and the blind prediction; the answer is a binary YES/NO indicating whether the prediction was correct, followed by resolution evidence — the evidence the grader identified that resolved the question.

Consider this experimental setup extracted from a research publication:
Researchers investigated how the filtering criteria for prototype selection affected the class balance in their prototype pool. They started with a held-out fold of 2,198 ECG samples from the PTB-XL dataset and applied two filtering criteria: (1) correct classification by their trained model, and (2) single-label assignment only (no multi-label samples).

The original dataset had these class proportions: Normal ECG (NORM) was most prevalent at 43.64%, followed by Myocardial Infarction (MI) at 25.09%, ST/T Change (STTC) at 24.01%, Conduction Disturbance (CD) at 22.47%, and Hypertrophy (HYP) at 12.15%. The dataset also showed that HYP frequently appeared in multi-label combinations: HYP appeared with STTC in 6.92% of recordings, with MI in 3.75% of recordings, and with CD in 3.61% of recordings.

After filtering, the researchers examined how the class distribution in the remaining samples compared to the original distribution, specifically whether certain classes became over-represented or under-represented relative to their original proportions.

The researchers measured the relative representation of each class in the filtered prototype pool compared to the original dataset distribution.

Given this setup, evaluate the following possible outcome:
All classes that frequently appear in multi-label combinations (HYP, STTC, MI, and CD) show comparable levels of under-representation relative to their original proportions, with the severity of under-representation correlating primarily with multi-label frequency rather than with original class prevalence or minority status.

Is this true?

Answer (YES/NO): NO